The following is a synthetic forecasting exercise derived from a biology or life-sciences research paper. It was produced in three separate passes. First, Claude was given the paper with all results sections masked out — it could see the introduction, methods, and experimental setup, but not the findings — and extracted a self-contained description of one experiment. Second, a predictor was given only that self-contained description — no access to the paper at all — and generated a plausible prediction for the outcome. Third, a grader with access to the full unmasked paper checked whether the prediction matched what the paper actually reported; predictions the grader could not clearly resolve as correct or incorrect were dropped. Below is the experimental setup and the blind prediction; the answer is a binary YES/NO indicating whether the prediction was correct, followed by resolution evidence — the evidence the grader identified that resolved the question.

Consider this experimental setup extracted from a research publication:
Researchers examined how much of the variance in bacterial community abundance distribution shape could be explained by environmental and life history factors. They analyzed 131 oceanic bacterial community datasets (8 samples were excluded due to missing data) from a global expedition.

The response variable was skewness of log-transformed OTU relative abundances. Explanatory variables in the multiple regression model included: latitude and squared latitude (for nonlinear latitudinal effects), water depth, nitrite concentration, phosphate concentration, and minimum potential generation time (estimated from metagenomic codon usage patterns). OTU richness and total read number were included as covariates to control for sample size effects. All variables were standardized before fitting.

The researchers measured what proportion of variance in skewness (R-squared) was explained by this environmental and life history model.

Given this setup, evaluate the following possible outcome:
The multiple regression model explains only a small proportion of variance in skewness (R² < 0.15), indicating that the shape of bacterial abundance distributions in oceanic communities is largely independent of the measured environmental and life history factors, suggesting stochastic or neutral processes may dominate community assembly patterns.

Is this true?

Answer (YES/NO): NO